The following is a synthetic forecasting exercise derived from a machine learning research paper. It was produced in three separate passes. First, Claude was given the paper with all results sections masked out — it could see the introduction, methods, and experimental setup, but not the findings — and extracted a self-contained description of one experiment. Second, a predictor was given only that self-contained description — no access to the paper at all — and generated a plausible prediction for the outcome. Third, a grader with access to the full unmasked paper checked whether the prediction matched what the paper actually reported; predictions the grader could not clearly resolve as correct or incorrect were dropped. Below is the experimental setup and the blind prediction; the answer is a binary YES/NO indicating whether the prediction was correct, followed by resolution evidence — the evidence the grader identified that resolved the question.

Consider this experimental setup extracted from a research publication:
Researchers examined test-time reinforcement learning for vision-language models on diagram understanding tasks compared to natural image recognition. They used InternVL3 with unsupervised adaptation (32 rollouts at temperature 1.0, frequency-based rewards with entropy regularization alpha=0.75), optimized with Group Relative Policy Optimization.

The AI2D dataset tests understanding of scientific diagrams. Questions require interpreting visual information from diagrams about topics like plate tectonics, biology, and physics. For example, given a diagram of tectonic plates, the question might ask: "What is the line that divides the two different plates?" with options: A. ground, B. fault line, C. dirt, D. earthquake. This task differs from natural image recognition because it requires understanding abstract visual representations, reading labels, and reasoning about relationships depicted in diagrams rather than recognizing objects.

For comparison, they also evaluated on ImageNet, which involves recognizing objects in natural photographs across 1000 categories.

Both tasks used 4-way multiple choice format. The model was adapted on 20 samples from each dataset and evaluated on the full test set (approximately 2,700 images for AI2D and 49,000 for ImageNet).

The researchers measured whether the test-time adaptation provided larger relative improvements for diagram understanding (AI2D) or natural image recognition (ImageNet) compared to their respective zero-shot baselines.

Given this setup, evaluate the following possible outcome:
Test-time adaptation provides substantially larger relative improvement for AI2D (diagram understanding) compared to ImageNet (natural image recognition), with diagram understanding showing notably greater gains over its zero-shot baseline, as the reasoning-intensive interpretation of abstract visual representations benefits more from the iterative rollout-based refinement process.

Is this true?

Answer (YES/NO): YES